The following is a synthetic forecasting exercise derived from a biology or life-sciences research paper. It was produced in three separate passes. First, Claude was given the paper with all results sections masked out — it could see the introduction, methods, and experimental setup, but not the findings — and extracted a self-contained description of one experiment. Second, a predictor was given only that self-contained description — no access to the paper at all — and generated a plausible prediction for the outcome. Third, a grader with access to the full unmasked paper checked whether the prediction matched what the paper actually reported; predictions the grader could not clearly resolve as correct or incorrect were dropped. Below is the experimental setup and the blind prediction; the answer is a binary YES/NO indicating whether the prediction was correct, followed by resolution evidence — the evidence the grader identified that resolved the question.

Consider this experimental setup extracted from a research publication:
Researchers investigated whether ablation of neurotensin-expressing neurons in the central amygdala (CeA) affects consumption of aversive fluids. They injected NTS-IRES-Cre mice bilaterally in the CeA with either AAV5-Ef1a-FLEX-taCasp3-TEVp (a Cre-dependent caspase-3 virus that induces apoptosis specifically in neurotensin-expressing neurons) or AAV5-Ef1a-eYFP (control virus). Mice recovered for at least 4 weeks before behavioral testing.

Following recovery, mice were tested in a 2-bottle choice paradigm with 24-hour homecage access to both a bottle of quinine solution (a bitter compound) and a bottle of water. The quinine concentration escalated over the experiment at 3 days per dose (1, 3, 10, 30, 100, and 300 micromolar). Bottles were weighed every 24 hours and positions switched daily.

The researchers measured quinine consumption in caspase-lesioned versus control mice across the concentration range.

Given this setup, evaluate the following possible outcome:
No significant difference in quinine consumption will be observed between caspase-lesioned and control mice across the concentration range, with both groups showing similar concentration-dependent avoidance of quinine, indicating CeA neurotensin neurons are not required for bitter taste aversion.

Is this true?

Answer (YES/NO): YES